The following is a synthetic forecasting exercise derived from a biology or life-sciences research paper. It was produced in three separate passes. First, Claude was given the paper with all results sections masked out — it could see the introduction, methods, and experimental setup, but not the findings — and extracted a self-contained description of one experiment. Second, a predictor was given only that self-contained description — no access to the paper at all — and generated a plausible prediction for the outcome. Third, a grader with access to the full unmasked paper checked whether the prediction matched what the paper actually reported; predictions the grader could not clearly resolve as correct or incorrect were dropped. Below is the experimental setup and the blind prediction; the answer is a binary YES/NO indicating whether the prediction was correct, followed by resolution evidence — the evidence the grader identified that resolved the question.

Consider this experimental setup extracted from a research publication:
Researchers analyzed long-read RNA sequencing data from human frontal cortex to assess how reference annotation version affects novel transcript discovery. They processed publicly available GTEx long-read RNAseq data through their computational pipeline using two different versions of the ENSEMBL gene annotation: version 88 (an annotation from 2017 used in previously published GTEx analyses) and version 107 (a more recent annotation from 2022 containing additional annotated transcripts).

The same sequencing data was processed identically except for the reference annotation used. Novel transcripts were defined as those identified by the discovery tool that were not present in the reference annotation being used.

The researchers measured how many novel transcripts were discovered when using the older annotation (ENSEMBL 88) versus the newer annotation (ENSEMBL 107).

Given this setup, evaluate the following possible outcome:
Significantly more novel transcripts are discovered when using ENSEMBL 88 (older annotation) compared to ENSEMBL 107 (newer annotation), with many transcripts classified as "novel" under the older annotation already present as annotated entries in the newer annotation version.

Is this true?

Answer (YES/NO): NO